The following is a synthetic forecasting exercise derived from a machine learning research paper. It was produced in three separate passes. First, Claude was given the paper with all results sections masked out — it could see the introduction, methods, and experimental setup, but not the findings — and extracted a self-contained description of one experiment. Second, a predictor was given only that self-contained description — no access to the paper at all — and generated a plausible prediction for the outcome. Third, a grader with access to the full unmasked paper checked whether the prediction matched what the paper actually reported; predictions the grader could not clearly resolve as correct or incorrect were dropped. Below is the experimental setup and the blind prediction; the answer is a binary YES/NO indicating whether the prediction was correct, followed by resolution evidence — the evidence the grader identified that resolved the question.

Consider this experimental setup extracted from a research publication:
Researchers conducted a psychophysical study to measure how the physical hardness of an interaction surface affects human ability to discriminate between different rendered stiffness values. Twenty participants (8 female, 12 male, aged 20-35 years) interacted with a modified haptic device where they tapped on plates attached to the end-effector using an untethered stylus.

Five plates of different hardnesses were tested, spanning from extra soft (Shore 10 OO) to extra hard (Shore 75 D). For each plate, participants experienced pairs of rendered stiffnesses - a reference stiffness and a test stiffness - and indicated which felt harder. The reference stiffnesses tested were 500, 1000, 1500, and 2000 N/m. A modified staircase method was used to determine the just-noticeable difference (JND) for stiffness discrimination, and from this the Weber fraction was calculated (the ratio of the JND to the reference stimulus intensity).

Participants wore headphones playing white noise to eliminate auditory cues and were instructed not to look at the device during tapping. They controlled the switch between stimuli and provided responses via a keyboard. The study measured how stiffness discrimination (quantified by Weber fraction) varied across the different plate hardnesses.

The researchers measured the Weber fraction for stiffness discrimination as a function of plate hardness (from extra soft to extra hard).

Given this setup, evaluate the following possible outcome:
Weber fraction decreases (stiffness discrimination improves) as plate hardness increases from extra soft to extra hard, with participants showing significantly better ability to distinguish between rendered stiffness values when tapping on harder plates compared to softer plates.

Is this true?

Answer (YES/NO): NO